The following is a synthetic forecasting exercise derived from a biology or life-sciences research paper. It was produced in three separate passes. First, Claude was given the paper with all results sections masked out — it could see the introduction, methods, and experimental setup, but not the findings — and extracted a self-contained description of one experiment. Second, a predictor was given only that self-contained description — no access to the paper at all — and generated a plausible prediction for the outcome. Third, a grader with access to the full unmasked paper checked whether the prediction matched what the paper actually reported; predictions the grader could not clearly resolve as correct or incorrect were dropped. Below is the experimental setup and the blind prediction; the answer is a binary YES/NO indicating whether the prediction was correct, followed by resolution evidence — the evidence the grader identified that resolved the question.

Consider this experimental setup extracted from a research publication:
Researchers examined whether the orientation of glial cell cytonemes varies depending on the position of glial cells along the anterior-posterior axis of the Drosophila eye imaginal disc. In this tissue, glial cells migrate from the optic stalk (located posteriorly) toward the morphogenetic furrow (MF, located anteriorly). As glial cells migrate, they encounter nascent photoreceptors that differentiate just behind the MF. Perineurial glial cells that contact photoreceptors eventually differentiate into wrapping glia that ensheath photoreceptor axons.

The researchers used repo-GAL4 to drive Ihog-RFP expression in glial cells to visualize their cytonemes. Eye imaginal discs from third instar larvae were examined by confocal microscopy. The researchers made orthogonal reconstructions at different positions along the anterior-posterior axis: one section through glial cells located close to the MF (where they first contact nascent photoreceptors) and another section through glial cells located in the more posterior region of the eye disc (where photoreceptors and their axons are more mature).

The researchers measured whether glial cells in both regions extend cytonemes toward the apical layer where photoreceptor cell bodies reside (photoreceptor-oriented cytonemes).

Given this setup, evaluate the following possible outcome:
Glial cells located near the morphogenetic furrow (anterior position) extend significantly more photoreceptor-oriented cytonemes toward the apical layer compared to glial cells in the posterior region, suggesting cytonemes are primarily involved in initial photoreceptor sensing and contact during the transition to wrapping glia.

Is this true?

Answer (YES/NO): YES